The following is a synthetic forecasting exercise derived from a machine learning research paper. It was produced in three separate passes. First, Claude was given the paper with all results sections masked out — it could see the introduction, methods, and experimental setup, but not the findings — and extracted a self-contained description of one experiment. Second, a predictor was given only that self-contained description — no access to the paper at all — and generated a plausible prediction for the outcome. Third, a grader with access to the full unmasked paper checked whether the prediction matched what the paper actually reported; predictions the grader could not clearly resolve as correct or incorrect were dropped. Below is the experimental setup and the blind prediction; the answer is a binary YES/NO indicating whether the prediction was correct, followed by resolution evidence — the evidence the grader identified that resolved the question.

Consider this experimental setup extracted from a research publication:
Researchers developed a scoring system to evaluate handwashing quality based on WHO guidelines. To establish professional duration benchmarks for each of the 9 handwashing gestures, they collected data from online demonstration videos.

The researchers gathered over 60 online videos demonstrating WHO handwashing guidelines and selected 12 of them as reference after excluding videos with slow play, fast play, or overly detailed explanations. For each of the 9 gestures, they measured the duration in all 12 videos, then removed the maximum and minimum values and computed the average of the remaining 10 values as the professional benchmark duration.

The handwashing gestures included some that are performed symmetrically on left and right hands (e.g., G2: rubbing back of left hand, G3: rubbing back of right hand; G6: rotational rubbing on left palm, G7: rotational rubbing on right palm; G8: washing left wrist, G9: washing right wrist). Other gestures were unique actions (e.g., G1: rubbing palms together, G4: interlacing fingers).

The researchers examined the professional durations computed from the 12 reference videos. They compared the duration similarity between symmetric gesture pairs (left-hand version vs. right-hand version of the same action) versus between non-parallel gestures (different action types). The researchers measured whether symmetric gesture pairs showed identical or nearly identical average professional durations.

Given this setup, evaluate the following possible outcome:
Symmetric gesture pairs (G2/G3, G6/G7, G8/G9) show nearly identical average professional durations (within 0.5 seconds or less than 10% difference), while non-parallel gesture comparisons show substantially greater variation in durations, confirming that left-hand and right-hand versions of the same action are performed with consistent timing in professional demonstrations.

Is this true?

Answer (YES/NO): YES